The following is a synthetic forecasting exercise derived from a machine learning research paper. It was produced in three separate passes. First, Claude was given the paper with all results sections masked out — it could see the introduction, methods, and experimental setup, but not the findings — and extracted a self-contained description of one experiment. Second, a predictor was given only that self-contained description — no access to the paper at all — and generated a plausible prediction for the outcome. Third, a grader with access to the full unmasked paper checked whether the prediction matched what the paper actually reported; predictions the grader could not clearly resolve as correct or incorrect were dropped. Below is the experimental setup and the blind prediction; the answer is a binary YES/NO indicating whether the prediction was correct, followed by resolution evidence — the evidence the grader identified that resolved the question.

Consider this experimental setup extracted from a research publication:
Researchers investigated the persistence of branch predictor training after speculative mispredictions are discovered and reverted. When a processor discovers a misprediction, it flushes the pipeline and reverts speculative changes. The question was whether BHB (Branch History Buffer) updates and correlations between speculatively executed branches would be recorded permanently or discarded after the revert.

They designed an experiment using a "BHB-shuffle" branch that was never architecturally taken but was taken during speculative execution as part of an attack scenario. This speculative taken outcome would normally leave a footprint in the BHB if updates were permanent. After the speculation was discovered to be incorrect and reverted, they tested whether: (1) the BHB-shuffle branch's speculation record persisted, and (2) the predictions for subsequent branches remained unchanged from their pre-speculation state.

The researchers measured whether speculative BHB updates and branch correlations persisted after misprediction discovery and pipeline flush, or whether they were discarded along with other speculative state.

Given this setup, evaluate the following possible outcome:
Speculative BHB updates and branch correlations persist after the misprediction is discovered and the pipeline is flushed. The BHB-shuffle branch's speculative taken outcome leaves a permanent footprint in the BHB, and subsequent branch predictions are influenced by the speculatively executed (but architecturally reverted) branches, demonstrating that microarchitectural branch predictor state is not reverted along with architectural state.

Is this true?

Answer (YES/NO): NO